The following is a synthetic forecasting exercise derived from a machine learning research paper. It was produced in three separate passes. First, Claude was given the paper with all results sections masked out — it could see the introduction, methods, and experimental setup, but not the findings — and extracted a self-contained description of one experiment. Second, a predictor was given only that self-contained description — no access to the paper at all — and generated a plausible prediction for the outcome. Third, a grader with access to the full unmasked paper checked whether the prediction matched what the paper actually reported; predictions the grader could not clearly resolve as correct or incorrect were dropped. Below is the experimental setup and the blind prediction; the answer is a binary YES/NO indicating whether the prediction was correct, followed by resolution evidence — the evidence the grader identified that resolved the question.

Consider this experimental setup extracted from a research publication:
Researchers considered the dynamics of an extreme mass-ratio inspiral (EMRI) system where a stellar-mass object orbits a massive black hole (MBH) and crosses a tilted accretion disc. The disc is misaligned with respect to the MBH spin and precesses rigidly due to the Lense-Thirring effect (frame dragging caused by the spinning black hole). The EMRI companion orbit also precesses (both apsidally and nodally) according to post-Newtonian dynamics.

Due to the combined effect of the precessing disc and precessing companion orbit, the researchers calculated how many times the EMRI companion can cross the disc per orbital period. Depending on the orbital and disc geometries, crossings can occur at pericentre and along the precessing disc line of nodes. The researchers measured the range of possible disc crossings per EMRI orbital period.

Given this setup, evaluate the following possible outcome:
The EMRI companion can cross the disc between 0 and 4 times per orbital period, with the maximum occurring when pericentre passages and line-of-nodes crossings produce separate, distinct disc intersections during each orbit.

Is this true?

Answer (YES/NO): NO